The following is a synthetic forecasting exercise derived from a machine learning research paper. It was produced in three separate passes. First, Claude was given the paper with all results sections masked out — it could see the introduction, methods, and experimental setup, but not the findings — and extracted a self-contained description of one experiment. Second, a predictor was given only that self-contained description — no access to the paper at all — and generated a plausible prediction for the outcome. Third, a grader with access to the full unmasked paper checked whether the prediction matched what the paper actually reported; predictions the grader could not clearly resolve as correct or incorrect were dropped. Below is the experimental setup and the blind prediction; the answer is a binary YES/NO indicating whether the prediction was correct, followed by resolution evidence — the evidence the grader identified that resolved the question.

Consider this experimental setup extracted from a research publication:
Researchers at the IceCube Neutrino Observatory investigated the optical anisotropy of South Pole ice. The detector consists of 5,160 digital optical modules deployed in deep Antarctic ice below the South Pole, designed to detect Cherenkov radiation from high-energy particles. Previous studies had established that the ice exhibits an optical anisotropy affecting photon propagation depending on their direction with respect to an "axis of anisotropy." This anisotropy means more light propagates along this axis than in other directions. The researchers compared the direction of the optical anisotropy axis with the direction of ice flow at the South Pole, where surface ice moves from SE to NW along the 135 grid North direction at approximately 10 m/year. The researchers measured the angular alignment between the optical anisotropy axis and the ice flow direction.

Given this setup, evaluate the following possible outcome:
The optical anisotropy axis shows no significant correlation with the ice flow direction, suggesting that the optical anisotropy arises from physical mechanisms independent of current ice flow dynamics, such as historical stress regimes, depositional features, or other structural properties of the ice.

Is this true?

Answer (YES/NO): NO